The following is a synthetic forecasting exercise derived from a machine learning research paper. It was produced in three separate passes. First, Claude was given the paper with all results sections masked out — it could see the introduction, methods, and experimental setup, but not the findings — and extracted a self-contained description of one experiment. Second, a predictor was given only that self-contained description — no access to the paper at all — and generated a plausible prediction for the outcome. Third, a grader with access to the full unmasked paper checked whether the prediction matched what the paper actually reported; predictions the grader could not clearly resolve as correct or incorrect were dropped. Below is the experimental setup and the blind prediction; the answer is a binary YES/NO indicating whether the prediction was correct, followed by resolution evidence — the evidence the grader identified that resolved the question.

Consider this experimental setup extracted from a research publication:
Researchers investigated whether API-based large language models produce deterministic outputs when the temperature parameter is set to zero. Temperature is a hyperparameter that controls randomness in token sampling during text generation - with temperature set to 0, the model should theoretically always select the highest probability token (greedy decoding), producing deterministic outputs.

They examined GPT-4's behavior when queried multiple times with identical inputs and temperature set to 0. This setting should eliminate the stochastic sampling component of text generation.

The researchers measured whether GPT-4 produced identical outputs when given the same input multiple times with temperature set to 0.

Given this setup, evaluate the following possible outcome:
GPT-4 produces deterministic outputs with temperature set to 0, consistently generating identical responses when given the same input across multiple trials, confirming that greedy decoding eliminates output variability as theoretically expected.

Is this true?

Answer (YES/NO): NO